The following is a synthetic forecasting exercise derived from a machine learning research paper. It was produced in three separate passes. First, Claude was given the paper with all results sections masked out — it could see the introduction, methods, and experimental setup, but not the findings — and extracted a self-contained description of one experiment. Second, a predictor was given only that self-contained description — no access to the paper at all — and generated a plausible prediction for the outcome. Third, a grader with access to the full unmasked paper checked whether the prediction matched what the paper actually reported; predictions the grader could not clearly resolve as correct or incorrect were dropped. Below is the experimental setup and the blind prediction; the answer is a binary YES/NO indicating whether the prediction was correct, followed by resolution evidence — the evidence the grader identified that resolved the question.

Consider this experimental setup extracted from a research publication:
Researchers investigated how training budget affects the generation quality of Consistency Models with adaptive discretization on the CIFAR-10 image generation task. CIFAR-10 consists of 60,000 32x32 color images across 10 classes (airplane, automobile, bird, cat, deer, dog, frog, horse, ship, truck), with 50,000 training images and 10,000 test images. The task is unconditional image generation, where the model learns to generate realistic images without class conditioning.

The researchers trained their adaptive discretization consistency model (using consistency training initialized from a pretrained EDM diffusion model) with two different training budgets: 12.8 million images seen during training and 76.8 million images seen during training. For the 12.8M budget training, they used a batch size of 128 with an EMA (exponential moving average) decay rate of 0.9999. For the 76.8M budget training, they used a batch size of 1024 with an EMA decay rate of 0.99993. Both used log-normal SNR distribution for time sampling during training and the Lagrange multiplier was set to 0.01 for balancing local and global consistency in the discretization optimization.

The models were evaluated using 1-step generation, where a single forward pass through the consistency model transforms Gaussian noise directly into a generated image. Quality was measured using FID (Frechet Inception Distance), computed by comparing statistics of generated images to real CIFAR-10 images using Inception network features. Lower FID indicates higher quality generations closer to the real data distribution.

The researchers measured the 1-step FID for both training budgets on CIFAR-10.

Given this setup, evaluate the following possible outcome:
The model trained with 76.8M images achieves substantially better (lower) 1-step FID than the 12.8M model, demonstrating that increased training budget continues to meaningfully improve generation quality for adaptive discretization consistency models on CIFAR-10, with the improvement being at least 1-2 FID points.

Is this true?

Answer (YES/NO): NO